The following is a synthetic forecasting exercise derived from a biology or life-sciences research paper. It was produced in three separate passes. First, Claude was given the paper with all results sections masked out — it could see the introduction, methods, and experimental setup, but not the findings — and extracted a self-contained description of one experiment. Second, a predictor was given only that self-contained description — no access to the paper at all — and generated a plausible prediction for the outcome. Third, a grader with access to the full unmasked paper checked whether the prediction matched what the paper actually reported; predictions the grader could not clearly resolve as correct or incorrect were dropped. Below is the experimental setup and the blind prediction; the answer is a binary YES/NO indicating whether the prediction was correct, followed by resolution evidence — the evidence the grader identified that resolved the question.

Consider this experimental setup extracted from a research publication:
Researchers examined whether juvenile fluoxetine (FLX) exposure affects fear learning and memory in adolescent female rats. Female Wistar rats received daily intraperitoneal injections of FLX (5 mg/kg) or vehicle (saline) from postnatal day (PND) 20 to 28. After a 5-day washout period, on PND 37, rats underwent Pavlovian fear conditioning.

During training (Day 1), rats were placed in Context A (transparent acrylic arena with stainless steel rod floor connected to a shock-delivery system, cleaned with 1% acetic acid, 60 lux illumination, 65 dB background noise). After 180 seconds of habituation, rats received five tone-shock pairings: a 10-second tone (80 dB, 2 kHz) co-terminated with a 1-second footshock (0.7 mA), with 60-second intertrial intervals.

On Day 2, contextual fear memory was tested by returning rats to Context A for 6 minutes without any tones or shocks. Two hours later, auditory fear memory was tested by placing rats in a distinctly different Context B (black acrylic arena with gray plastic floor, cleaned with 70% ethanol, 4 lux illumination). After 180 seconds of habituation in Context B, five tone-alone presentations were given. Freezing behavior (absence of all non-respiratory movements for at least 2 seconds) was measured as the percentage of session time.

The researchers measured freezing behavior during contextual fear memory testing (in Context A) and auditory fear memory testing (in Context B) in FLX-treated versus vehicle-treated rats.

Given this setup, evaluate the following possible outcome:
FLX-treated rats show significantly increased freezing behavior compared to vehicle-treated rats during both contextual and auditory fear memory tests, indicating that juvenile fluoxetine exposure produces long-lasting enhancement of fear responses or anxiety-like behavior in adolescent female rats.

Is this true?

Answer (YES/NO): NO